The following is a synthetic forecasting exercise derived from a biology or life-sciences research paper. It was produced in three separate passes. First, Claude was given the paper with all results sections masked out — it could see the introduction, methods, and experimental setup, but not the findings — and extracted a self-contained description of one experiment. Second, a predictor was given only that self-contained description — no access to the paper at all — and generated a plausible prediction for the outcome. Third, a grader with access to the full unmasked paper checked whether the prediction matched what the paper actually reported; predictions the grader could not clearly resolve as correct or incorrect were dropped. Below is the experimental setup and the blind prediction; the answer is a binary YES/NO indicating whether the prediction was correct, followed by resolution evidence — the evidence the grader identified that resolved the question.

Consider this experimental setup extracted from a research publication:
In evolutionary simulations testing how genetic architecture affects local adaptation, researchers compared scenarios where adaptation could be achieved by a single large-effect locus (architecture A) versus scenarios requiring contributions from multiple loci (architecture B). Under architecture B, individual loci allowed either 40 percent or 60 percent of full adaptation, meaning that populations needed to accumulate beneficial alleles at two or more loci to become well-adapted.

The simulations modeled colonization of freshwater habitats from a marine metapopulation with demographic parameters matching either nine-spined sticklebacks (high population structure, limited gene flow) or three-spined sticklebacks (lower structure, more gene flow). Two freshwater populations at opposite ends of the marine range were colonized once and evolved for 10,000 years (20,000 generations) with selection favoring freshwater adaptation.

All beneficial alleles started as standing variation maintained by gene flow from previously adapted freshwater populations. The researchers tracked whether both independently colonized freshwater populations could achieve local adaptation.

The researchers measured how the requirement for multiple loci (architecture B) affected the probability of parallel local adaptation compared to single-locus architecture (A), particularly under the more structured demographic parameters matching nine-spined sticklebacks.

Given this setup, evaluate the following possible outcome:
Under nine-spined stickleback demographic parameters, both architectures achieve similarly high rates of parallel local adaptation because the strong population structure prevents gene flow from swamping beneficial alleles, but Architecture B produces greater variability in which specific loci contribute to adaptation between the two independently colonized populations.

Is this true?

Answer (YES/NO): NO